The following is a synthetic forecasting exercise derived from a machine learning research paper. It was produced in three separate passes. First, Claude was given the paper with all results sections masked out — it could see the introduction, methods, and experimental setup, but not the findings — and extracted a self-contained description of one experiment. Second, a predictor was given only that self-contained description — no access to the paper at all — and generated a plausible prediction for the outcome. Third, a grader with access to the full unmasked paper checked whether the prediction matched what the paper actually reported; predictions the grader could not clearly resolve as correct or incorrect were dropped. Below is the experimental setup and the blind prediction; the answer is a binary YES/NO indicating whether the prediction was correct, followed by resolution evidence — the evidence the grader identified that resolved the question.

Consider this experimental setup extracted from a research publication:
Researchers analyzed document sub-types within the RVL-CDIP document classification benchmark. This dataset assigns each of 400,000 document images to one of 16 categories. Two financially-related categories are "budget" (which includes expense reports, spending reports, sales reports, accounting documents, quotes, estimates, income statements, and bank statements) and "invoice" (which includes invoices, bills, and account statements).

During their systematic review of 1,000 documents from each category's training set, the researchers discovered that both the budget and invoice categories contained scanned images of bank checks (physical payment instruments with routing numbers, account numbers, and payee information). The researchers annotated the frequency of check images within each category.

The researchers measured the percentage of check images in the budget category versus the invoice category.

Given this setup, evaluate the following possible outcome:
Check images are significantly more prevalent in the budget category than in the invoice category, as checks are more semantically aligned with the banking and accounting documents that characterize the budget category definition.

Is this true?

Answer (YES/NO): YES